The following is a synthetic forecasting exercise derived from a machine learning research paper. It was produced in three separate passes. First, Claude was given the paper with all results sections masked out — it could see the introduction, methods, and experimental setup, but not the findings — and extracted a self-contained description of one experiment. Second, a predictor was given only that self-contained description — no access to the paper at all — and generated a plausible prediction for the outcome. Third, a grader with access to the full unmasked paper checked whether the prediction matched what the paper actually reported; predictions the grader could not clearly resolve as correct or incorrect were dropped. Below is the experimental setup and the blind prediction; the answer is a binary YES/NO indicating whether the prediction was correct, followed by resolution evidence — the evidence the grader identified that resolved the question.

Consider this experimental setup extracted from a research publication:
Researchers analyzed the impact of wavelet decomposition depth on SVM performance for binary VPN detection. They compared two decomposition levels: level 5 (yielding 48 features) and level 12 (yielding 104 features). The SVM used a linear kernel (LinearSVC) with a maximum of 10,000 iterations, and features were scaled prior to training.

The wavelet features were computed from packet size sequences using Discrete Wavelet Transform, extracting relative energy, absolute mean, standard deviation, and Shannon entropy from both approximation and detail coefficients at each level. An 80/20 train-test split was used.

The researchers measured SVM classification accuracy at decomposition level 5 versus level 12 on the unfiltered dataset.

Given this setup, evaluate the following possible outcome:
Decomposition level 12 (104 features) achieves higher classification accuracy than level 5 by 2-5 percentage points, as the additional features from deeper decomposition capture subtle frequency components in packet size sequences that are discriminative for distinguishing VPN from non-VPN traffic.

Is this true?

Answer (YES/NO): YES